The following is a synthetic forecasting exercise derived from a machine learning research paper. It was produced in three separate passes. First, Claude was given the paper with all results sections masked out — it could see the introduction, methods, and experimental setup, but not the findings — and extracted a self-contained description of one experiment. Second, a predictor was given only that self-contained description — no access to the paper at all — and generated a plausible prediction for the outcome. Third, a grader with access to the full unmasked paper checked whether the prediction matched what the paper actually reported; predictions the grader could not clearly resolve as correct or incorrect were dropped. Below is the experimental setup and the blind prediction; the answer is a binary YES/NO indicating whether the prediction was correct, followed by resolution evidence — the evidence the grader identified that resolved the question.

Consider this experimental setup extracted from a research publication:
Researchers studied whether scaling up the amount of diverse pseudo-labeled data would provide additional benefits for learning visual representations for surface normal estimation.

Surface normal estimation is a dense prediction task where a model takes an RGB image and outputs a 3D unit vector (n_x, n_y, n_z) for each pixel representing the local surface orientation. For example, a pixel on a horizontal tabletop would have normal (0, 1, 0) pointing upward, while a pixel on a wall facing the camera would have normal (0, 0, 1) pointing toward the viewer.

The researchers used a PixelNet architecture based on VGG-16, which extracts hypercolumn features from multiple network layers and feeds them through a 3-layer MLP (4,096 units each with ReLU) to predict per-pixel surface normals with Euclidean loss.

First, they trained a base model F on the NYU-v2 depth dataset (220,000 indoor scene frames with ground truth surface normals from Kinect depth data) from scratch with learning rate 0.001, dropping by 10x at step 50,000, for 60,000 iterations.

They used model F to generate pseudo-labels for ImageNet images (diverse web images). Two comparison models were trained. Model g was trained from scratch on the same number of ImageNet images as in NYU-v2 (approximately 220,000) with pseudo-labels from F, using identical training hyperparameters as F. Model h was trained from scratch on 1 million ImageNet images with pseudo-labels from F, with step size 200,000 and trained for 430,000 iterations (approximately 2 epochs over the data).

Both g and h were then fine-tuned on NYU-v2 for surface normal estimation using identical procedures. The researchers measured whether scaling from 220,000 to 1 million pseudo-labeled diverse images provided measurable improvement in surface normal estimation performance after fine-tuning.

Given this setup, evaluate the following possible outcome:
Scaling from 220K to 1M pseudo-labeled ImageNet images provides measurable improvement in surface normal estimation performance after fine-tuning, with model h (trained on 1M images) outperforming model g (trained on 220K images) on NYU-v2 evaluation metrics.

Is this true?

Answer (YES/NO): YES